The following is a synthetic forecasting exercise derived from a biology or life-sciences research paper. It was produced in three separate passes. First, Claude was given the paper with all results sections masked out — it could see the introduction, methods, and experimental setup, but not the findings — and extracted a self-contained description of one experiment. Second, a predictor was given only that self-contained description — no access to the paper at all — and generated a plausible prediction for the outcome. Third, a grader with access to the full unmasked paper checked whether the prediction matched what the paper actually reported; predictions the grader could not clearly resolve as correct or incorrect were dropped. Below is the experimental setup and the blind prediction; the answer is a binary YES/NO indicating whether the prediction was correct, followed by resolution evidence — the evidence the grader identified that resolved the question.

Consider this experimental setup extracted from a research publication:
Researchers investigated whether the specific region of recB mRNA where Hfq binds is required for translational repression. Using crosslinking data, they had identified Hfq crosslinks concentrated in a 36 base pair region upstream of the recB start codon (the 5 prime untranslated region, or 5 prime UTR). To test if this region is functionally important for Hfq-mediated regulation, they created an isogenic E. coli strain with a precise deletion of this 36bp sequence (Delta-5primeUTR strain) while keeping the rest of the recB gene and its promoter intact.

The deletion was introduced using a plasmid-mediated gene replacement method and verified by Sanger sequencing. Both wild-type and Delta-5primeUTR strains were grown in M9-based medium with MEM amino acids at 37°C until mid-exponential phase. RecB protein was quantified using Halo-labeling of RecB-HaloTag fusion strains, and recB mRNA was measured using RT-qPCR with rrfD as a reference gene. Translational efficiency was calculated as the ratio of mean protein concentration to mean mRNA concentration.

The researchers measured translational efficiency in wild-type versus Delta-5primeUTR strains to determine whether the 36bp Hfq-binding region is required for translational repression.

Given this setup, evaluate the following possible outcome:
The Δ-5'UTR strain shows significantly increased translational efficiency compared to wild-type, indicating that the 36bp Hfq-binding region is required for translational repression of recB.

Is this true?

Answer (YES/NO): YES